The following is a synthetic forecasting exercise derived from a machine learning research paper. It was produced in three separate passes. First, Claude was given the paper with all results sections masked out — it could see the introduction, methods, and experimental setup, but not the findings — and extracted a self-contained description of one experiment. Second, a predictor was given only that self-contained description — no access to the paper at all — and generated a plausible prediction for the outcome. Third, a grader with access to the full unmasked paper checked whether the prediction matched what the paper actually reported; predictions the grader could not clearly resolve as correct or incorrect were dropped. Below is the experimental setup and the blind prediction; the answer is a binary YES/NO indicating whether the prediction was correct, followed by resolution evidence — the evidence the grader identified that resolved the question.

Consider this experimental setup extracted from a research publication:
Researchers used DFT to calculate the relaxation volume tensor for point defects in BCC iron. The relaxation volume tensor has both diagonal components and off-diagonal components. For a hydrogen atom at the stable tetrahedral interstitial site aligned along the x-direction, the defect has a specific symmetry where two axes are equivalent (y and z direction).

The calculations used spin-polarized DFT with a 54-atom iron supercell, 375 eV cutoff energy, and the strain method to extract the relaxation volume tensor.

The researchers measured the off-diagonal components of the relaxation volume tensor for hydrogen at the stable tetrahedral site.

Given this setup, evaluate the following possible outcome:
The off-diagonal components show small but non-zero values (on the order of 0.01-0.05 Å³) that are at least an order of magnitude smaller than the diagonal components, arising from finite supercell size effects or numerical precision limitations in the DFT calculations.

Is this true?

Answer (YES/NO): NO